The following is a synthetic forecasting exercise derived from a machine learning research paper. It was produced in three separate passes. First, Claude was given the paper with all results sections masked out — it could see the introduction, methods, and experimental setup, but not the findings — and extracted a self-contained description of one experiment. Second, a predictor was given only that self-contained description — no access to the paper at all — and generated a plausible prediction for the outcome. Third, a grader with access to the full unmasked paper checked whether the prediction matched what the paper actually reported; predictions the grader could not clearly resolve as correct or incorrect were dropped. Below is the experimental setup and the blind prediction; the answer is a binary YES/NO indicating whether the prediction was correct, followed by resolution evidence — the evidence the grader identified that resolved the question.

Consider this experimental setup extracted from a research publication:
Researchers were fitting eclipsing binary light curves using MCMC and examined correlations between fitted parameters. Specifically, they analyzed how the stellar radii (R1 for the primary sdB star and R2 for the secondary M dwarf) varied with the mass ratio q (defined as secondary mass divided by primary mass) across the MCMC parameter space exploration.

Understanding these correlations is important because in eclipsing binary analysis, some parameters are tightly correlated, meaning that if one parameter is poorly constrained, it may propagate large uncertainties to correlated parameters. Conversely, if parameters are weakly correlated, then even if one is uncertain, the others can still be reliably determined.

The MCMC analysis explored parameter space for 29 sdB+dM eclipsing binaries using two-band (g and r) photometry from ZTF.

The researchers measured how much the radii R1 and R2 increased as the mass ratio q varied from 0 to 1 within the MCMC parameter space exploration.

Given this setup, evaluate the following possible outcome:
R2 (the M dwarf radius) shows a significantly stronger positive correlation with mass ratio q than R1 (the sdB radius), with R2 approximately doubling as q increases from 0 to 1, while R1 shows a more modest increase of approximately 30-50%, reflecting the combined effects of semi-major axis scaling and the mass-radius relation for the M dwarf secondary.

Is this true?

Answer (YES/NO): NO